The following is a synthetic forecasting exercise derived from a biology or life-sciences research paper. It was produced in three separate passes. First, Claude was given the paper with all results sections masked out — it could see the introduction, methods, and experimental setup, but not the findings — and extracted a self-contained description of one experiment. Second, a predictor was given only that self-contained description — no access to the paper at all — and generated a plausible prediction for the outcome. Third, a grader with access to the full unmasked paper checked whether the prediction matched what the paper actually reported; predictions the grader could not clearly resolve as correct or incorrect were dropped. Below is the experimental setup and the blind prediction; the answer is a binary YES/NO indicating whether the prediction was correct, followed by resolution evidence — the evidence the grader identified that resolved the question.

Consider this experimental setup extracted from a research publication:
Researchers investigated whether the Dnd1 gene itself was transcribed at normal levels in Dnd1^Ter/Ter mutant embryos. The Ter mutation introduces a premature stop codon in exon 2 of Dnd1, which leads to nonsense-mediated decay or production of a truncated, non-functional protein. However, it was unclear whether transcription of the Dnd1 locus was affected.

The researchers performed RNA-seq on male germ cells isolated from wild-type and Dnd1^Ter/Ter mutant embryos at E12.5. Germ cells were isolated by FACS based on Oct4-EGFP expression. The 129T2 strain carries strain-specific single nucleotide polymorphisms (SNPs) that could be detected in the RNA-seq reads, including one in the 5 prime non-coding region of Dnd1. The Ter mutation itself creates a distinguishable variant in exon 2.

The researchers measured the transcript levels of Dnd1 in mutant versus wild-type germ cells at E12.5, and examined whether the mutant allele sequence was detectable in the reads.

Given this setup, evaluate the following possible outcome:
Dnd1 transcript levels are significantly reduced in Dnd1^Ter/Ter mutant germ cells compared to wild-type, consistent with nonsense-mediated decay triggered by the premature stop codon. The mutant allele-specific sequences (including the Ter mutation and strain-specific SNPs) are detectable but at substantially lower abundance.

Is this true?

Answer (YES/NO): NO